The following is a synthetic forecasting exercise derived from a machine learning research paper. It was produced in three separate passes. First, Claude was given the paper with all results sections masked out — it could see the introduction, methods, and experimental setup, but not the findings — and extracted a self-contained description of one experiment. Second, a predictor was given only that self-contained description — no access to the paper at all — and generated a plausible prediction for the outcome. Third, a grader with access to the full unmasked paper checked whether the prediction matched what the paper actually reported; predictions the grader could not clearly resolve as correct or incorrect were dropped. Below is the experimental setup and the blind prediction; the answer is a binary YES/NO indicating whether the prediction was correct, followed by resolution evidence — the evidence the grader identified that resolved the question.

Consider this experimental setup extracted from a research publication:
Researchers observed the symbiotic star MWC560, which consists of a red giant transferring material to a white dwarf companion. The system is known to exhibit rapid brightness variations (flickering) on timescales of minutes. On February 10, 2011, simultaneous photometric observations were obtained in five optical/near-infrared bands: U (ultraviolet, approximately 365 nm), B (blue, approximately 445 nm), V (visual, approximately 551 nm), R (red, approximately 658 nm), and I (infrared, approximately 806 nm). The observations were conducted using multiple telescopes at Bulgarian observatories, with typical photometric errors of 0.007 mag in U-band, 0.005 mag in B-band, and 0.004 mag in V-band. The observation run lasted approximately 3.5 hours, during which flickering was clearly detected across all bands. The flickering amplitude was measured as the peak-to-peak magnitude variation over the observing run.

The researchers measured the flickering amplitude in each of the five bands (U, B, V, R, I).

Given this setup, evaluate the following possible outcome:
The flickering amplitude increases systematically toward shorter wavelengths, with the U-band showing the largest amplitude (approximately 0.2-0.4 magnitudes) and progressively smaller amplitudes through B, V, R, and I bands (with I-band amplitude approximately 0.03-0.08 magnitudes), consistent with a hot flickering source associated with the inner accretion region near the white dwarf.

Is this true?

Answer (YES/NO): NO